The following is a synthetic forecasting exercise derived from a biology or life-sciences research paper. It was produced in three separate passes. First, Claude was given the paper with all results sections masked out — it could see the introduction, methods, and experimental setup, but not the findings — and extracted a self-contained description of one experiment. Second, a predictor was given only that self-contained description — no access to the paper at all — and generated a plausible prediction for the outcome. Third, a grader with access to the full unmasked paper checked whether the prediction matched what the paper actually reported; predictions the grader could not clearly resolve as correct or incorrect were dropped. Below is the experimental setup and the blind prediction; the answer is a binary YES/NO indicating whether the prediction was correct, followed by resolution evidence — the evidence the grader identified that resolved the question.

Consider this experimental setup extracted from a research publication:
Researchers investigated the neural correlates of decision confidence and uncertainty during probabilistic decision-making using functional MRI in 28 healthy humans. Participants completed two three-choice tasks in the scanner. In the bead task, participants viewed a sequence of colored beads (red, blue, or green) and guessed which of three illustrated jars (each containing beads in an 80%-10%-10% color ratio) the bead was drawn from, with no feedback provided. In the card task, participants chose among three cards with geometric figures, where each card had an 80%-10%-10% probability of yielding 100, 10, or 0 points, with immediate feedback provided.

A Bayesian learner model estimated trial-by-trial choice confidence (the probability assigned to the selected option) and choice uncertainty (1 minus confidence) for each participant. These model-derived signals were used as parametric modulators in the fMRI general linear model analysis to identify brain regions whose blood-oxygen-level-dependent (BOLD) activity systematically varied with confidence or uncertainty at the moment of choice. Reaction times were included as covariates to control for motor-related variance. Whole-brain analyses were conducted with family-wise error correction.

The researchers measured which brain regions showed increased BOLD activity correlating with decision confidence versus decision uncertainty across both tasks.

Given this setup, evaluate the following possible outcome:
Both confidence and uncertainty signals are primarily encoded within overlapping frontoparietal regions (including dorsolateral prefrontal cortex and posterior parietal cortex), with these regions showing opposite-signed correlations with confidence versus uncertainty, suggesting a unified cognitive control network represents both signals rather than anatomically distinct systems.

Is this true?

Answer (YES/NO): NO